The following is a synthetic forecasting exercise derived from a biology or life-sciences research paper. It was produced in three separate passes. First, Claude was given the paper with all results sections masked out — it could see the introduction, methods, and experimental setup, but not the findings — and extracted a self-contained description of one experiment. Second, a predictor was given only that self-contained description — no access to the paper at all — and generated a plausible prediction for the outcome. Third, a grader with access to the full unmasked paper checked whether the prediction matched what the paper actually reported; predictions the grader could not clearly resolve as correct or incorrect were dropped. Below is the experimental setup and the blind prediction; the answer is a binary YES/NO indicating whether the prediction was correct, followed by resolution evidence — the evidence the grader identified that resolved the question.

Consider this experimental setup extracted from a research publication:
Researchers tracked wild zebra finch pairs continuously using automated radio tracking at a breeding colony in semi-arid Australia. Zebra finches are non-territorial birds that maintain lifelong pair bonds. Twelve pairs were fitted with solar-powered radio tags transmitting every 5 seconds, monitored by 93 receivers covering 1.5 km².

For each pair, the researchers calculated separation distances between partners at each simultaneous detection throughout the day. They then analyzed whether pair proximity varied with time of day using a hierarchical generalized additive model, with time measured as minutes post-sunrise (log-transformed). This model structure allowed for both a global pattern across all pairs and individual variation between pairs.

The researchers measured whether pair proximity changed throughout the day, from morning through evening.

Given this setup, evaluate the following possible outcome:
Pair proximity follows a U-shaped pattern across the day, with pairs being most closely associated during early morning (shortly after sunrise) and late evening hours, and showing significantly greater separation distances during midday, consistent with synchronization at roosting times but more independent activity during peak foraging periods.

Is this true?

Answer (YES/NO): NO